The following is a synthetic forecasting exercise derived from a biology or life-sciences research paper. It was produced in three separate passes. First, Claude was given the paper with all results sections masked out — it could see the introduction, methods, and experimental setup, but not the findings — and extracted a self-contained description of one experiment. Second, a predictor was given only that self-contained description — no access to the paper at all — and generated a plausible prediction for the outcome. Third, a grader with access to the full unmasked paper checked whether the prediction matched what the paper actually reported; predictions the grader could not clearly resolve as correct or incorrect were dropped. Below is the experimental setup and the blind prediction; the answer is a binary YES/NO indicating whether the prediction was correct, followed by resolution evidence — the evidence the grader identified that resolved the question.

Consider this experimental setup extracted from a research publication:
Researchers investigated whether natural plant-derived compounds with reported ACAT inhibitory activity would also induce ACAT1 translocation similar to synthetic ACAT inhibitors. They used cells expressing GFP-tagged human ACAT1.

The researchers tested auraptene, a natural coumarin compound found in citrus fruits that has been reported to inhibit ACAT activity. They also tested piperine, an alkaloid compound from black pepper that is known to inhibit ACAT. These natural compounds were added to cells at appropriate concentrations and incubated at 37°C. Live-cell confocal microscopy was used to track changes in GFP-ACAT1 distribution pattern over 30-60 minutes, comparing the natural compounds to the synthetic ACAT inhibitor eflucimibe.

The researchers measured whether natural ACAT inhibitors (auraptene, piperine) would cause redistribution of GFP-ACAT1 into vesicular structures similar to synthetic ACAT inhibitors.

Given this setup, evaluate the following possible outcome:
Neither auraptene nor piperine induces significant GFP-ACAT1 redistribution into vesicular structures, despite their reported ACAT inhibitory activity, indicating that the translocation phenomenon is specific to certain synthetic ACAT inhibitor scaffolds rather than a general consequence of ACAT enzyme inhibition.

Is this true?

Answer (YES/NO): NO